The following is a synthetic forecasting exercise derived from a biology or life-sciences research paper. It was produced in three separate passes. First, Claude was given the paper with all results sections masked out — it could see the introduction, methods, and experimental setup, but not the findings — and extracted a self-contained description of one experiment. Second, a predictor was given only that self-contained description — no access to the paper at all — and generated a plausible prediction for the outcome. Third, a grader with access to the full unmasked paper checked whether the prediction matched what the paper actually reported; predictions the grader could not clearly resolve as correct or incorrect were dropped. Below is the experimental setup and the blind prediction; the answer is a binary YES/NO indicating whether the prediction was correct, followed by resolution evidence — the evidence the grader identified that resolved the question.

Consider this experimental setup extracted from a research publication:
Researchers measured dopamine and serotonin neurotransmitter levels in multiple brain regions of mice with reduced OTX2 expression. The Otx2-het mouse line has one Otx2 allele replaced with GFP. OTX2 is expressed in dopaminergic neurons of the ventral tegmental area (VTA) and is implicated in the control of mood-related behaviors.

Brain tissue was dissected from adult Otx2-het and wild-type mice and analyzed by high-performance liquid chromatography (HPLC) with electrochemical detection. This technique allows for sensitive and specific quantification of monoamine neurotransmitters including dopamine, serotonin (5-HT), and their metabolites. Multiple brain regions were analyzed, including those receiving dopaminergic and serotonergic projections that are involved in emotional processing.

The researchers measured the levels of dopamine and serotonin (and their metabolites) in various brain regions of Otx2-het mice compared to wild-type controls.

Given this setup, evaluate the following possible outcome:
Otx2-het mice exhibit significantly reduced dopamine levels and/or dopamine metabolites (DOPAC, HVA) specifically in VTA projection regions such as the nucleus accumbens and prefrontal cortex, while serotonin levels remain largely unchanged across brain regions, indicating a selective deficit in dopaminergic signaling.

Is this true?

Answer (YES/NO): NO